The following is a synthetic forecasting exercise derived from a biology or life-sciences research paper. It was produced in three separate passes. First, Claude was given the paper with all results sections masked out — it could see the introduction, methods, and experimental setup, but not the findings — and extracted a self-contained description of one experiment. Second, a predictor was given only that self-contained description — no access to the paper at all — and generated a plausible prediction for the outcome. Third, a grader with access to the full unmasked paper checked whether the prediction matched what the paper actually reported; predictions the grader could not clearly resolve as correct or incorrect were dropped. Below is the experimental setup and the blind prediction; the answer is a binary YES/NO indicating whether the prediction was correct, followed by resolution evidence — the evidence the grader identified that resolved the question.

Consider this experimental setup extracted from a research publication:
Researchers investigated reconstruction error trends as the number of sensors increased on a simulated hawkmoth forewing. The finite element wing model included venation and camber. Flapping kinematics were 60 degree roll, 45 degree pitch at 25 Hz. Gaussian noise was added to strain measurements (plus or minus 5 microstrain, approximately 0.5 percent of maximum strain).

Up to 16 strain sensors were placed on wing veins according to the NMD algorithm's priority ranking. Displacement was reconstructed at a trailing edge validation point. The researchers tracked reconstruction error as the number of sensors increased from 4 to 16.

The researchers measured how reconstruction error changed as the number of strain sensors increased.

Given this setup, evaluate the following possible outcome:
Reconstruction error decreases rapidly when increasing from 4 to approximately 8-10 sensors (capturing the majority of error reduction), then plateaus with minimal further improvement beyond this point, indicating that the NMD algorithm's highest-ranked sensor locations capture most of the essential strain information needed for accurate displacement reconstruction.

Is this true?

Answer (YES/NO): NO